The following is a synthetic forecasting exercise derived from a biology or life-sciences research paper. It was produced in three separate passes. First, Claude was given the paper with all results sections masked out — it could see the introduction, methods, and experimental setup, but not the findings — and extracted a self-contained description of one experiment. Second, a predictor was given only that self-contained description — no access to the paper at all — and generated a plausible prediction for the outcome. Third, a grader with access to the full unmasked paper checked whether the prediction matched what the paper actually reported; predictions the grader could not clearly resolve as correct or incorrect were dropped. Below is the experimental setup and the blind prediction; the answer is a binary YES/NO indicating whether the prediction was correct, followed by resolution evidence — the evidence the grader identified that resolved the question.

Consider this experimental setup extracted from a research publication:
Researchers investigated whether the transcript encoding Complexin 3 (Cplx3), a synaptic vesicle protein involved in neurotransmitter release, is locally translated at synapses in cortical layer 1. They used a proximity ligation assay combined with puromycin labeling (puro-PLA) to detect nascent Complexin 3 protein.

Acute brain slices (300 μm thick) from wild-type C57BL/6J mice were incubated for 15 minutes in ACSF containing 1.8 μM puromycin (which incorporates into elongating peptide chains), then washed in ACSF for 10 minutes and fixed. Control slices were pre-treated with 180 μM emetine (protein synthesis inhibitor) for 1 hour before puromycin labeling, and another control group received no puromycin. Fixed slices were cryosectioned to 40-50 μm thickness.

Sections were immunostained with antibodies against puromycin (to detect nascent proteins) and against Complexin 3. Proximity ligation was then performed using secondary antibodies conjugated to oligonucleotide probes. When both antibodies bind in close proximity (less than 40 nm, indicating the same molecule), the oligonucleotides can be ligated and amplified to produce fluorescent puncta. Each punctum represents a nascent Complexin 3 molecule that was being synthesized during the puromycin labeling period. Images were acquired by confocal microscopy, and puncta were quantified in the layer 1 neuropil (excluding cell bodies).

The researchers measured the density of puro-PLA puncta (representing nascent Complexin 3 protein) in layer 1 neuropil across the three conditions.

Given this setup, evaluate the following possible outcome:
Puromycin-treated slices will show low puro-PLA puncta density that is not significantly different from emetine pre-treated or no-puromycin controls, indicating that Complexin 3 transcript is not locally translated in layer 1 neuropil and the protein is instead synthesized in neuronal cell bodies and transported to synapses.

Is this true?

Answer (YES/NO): NO